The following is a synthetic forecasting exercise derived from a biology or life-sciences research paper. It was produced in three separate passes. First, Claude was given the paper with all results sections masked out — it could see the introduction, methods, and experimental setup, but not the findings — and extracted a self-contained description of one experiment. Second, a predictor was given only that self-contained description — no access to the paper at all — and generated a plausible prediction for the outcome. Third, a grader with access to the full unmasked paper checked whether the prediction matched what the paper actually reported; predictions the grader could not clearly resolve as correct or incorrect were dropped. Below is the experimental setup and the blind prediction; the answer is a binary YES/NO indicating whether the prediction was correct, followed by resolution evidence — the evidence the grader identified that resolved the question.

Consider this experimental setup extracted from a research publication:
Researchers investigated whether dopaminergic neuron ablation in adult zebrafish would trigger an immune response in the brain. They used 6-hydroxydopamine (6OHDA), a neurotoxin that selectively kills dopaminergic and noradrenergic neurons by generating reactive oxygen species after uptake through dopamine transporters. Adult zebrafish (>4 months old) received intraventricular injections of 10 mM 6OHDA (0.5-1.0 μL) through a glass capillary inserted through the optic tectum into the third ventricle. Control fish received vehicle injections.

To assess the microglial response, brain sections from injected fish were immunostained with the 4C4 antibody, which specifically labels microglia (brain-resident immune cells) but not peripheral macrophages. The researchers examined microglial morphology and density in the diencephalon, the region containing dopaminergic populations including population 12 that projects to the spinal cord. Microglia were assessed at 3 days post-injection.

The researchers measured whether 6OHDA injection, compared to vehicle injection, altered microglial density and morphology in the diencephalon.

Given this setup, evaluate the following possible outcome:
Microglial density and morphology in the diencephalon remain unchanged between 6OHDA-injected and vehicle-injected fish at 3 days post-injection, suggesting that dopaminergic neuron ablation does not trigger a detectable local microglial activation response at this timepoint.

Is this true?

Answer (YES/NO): NO